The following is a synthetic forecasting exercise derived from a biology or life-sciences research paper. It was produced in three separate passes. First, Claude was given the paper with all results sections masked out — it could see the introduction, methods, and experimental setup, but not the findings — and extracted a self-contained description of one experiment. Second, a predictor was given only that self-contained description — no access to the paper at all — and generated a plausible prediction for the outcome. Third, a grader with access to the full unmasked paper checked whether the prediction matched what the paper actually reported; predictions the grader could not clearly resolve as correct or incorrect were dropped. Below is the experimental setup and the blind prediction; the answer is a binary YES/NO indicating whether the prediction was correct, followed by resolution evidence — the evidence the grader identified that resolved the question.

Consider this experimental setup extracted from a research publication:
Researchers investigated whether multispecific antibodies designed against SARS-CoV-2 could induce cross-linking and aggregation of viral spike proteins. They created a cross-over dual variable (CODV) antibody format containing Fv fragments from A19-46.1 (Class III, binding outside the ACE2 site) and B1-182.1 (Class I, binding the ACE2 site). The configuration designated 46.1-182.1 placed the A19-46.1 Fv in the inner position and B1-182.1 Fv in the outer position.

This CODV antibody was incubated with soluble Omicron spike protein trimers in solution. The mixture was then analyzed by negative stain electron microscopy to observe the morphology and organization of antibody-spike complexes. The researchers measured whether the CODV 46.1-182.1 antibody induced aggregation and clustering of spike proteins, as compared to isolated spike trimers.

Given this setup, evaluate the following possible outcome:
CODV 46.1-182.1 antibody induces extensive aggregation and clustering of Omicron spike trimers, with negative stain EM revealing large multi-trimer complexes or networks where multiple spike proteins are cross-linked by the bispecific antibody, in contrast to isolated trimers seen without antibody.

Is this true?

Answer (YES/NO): YES